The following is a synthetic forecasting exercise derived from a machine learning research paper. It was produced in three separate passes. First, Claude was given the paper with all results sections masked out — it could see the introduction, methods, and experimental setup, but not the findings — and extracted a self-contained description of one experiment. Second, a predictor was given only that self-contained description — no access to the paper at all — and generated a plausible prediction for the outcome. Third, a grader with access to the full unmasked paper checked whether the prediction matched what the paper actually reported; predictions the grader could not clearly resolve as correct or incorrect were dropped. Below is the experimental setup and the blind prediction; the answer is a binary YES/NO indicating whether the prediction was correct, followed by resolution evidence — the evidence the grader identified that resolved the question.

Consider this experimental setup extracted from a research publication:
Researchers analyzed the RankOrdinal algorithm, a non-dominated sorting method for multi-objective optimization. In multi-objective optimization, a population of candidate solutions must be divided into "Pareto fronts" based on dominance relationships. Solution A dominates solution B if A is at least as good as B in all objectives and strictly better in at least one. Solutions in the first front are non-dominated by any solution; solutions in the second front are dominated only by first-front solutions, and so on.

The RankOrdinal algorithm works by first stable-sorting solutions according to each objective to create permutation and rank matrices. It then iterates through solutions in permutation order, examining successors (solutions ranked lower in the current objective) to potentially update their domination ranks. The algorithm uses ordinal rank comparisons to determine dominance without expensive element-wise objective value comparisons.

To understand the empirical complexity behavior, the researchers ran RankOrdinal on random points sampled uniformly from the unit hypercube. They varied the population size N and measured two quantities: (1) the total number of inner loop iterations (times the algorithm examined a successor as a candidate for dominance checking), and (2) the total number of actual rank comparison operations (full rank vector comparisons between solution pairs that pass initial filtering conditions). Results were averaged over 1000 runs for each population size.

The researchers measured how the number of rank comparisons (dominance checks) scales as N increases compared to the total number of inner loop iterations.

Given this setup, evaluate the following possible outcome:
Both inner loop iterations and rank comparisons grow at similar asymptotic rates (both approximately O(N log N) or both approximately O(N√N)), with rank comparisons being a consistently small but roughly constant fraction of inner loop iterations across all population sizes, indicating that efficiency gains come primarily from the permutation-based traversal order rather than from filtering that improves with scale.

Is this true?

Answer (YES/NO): NO